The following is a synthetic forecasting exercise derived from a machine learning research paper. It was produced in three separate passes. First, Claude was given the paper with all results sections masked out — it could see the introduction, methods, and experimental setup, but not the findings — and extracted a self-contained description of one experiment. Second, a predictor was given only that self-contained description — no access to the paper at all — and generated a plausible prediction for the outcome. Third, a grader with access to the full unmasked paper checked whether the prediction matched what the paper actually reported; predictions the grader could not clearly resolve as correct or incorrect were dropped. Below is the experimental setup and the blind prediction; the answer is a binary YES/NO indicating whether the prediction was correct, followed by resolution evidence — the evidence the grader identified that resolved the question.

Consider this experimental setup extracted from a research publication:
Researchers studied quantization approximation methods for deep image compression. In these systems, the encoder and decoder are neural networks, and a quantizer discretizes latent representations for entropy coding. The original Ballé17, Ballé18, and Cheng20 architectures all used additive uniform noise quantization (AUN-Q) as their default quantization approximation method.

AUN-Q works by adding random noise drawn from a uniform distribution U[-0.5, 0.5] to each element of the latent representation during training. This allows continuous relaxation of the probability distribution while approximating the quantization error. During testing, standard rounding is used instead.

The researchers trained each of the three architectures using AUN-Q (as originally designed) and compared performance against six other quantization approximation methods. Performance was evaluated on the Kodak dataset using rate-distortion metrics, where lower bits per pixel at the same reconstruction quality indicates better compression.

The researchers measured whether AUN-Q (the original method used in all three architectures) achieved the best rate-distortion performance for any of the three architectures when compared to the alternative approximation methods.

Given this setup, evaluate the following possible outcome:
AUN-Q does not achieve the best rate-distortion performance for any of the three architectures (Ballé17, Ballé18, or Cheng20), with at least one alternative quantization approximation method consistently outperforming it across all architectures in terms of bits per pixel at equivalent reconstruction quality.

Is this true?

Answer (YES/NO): YES